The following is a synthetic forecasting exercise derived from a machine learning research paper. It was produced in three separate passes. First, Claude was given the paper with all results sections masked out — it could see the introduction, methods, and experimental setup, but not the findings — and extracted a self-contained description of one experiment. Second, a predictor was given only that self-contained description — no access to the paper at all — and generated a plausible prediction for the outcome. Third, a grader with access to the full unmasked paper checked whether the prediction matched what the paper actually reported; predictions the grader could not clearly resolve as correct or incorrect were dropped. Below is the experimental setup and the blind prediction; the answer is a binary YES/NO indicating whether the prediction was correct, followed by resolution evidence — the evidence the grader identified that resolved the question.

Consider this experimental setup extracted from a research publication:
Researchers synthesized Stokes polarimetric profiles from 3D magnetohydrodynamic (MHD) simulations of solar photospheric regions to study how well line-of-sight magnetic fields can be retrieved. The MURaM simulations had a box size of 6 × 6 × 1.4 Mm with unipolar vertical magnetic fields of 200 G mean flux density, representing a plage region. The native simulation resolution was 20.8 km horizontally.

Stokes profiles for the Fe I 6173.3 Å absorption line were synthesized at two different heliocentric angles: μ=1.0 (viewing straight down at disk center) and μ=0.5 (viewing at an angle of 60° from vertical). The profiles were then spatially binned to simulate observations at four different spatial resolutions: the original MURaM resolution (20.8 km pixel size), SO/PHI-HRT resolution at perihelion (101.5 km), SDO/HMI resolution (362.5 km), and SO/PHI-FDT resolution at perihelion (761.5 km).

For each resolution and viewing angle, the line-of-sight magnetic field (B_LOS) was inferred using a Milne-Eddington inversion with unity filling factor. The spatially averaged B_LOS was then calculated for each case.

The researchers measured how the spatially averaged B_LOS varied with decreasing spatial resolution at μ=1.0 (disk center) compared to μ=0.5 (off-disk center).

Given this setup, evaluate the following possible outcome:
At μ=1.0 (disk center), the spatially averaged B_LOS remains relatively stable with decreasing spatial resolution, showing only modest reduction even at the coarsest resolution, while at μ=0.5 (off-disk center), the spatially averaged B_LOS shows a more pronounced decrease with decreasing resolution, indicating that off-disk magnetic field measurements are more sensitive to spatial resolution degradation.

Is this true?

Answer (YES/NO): NO